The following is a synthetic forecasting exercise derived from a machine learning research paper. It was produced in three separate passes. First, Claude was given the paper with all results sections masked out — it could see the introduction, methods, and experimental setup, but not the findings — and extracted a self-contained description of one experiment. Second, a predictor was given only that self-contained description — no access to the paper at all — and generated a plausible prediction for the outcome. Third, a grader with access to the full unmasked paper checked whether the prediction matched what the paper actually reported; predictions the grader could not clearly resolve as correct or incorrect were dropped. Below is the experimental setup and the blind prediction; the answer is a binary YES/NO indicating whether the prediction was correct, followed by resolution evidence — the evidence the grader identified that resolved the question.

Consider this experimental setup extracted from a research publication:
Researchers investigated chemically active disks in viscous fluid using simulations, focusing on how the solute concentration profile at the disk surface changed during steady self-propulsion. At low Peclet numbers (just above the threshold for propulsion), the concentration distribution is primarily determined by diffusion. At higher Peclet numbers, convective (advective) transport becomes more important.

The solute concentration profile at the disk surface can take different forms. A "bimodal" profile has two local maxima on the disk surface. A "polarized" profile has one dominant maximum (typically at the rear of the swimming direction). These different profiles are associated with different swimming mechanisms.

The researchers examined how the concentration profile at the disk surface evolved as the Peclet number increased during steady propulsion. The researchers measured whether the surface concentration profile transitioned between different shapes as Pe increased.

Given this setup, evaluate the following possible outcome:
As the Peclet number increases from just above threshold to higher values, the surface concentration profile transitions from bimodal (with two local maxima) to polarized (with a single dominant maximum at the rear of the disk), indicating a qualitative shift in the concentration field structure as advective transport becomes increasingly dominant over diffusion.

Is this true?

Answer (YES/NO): YES